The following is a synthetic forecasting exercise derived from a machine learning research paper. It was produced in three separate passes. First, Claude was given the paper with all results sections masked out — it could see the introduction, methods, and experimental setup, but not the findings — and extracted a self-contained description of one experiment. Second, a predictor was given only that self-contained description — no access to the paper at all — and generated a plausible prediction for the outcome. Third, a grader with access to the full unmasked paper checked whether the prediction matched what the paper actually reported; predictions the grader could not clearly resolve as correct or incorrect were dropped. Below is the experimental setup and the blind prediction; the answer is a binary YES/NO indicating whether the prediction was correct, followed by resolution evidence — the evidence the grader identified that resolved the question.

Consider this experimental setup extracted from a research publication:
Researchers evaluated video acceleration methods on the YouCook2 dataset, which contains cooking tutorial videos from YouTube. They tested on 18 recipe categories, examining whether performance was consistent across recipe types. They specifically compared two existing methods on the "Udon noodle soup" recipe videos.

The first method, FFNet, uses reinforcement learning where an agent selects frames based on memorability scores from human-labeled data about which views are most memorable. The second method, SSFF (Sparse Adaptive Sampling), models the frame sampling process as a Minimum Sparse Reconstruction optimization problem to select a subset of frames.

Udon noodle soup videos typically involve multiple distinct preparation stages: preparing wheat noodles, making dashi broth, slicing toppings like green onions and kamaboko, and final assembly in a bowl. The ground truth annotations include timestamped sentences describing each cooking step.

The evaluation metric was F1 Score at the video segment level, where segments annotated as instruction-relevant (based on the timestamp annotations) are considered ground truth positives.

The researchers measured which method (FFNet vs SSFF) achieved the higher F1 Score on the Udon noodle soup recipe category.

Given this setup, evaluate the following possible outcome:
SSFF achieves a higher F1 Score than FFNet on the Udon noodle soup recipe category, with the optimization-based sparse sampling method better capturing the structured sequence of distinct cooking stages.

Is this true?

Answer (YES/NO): YES